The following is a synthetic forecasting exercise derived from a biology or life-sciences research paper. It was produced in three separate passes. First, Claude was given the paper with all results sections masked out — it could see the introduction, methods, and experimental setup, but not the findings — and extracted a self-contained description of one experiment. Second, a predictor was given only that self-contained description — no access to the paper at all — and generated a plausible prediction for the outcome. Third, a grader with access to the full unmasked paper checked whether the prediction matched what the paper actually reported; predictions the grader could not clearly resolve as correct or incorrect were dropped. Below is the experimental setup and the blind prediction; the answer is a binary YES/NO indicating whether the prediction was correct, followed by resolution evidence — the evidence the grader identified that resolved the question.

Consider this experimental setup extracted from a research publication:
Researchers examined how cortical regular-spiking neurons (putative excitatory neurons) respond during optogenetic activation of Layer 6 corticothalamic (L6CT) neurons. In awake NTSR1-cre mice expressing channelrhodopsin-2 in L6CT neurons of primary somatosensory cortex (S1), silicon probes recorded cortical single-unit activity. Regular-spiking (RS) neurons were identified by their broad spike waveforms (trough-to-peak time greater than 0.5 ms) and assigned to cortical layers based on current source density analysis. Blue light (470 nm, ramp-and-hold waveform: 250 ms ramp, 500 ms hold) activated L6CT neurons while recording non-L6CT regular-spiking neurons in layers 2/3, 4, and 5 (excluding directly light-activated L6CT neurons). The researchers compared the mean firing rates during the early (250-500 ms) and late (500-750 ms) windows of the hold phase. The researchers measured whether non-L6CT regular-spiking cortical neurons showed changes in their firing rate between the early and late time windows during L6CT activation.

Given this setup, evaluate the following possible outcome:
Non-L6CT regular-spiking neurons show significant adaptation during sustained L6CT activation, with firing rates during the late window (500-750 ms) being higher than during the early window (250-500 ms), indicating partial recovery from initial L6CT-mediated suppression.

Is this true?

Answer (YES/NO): YES